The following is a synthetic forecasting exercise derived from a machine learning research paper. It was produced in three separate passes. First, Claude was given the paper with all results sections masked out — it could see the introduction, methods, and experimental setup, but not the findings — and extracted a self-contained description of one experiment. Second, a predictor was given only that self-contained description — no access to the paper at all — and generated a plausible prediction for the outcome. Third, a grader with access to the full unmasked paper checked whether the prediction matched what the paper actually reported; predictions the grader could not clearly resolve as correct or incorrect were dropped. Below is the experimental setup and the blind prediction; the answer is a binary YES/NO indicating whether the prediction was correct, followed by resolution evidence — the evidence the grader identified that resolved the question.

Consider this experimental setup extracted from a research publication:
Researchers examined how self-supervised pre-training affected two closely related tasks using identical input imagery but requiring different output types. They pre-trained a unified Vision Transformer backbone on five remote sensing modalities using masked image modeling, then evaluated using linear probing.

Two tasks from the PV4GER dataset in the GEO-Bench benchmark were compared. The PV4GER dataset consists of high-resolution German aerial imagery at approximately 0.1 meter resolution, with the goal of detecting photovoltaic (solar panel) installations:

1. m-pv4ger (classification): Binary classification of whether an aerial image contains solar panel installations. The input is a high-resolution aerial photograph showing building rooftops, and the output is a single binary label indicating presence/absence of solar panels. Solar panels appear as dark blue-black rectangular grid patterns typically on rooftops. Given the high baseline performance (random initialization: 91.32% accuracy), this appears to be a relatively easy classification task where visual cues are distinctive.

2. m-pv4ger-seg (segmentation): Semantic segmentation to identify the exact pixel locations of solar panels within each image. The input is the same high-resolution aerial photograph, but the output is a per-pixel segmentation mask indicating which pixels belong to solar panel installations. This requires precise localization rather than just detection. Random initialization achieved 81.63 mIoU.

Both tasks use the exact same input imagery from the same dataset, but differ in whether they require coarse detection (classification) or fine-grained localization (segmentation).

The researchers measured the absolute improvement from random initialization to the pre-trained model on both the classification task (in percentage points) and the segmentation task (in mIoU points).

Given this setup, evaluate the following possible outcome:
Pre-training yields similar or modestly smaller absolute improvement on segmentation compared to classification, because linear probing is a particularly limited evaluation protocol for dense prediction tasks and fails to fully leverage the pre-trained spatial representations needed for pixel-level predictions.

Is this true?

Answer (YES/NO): NO